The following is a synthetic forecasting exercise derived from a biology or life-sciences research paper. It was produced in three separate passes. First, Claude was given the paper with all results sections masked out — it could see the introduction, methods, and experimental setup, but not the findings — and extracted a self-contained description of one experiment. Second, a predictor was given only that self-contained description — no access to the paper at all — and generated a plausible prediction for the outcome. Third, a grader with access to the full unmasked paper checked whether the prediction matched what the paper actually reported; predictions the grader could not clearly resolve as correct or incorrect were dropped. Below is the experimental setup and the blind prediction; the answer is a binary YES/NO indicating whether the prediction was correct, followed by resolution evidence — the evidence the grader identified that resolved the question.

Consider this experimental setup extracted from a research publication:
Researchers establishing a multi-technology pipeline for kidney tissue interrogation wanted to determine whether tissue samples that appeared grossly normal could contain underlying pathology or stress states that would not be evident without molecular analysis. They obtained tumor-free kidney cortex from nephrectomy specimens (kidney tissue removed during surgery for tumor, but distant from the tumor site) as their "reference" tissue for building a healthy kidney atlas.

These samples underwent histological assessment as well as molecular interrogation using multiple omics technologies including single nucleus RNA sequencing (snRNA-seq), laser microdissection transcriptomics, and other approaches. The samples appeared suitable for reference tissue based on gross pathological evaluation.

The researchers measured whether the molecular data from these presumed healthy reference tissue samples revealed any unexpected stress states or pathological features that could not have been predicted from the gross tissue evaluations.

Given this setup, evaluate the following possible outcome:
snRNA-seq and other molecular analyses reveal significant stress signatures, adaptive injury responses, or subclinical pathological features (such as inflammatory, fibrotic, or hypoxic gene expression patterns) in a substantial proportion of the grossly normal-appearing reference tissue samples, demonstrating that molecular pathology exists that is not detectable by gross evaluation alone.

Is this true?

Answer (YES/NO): YES